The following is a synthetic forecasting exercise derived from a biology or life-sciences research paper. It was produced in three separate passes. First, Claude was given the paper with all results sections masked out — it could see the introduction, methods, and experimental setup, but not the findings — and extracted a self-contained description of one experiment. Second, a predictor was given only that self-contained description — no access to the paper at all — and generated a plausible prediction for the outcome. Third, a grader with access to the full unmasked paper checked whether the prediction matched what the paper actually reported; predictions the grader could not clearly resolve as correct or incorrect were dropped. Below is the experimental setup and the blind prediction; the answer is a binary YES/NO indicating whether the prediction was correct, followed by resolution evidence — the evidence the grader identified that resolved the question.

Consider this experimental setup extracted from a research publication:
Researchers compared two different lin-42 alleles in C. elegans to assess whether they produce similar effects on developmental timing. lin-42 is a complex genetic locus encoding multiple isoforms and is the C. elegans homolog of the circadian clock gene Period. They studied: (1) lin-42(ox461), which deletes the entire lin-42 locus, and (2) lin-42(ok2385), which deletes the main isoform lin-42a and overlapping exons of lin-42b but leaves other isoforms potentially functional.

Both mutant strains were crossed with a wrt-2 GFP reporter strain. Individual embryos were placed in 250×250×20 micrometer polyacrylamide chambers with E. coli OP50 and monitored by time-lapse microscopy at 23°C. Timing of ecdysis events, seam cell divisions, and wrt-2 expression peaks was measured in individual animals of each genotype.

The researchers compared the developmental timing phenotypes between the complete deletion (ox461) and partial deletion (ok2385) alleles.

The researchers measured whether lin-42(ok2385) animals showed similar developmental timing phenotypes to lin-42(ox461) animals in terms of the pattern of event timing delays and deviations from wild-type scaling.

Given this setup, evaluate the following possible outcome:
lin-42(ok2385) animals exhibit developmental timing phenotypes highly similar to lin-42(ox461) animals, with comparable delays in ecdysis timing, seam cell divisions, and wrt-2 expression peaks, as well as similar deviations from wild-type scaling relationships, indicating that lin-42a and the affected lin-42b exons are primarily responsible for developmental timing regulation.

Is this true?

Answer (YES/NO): YES